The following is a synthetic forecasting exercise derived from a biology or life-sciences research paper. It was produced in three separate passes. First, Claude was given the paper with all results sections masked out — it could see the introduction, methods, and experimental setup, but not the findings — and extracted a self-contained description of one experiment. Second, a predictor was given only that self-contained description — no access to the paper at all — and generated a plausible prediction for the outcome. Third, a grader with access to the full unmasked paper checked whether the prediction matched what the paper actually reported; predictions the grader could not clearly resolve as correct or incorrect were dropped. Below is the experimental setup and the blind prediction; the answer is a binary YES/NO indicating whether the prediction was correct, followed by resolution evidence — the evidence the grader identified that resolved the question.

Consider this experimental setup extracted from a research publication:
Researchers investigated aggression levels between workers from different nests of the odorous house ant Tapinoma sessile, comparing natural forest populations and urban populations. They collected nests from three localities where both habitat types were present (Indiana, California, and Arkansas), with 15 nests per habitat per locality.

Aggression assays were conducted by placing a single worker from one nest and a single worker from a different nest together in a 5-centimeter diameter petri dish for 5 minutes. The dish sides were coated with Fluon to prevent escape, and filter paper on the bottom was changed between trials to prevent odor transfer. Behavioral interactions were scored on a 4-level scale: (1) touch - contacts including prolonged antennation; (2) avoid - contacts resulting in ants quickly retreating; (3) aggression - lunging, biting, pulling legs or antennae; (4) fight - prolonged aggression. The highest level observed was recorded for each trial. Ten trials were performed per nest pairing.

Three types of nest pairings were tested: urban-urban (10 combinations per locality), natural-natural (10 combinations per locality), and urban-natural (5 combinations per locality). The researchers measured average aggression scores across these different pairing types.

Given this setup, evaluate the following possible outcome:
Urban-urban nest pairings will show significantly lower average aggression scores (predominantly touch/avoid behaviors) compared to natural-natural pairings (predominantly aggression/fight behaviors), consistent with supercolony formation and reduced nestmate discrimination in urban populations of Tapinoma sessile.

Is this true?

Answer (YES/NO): NO